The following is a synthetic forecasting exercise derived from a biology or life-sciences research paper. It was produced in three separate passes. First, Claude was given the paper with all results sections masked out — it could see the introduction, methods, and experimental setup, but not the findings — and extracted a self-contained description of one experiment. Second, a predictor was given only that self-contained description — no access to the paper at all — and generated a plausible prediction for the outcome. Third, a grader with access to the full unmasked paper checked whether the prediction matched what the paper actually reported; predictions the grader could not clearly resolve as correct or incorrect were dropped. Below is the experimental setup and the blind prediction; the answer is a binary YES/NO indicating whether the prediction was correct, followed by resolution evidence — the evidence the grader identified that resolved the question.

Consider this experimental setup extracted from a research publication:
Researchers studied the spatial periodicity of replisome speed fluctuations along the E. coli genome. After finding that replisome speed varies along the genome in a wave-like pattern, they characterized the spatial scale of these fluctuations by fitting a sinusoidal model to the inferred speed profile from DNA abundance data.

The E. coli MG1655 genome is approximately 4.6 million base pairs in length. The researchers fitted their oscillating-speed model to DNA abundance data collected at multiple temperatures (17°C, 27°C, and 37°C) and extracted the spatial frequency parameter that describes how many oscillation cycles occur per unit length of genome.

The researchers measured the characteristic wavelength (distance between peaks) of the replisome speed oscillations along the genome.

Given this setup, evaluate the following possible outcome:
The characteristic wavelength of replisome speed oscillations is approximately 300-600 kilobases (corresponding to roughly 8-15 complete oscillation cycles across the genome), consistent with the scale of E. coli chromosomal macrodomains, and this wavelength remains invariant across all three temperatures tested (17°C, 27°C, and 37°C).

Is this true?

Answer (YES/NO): NO